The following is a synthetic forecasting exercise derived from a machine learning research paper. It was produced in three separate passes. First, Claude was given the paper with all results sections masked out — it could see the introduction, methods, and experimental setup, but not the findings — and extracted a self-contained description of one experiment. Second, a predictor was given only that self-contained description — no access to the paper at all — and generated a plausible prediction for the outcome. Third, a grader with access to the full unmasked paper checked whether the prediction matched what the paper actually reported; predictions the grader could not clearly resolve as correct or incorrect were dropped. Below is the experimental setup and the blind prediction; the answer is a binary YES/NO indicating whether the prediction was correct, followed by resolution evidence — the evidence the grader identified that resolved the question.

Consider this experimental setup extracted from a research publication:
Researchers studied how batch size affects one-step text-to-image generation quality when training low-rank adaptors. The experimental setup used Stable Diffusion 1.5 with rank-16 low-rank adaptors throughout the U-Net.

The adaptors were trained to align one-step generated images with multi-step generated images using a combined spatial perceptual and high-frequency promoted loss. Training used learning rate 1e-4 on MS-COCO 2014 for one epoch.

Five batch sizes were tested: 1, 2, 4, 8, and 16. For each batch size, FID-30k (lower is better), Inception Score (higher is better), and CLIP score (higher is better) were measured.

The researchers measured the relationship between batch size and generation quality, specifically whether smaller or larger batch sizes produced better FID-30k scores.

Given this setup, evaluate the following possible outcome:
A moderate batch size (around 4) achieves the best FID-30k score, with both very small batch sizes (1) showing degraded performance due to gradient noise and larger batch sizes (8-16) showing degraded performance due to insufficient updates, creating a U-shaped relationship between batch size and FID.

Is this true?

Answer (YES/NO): NO